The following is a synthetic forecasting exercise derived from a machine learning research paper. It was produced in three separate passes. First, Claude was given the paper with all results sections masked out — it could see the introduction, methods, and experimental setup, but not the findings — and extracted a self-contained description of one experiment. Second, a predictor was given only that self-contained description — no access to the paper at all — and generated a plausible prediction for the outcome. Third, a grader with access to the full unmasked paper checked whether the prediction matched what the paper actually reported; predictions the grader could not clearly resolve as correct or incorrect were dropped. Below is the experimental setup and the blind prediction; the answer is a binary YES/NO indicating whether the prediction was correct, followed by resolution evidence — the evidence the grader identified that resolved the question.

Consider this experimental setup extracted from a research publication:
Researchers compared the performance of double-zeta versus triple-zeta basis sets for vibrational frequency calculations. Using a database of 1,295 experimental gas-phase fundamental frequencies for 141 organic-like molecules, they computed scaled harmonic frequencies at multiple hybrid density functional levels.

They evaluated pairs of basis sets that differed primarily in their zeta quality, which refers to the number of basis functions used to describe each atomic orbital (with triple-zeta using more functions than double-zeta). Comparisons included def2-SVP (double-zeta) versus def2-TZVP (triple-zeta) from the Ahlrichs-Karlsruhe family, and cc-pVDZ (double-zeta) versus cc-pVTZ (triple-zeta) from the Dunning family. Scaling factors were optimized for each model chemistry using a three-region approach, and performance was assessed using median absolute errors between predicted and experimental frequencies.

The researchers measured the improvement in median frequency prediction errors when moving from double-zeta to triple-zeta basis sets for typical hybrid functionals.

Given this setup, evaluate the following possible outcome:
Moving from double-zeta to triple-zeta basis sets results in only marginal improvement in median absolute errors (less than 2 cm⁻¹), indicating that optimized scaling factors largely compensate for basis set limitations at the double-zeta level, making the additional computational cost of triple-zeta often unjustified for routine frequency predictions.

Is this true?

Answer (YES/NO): NO